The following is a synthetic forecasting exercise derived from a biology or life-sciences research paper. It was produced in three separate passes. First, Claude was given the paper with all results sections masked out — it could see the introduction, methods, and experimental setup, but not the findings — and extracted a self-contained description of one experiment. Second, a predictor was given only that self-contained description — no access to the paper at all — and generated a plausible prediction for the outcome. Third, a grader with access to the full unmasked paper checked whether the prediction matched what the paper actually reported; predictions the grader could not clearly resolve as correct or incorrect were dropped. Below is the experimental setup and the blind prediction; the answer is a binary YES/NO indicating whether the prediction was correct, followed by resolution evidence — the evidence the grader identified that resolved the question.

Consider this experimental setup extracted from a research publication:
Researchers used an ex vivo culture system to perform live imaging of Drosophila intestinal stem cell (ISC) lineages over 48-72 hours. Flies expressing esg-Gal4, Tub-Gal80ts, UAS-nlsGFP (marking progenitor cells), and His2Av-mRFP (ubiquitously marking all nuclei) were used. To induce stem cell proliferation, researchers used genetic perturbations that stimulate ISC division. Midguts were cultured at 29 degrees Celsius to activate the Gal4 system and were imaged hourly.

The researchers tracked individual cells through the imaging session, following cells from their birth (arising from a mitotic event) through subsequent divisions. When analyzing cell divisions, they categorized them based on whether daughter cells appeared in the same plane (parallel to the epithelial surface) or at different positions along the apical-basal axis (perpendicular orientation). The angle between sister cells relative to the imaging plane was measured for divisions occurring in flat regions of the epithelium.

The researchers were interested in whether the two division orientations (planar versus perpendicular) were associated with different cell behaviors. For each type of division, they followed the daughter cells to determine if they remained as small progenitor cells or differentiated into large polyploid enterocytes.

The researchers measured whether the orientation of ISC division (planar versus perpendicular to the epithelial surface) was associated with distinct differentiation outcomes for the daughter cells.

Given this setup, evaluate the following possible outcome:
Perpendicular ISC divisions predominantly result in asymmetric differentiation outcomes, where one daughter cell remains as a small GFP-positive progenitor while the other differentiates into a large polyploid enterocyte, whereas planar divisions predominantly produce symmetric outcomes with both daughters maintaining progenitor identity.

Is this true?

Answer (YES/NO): NO